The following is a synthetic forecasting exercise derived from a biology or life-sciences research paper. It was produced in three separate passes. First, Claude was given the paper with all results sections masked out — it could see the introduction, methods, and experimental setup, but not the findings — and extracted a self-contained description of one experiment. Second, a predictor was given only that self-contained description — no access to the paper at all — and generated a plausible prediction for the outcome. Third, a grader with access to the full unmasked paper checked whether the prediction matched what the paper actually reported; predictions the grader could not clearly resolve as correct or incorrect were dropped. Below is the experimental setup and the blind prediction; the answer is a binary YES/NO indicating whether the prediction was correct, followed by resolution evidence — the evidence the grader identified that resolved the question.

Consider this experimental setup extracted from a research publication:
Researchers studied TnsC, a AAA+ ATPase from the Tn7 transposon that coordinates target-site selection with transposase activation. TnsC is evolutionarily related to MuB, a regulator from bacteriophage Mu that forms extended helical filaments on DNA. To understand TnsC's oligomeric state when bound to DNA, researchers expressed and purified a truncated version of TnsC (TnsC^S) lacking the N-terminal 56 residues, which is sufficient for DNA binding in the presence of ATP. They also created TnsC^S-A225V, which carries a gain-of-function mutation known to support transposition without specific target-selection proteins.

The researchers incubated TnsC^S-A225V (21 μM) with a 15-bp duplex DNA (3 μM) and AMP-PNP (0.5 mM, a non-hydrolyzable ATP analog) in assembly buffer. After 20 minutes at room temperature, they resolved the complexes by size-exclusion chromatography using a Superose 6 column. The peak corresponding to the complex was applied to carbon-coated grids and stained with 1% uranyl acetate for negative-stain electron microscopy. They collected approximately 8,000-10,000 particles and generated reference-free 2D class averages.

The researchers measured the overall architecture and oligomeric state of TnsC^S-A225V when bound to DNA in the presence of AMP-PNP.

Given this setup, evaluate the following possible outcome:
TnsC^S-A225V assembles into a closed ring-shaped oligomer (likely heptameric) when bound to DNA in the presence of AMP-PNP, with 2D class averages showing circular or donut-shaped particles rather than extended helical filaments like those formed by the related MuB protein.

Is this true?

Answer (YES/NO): NO